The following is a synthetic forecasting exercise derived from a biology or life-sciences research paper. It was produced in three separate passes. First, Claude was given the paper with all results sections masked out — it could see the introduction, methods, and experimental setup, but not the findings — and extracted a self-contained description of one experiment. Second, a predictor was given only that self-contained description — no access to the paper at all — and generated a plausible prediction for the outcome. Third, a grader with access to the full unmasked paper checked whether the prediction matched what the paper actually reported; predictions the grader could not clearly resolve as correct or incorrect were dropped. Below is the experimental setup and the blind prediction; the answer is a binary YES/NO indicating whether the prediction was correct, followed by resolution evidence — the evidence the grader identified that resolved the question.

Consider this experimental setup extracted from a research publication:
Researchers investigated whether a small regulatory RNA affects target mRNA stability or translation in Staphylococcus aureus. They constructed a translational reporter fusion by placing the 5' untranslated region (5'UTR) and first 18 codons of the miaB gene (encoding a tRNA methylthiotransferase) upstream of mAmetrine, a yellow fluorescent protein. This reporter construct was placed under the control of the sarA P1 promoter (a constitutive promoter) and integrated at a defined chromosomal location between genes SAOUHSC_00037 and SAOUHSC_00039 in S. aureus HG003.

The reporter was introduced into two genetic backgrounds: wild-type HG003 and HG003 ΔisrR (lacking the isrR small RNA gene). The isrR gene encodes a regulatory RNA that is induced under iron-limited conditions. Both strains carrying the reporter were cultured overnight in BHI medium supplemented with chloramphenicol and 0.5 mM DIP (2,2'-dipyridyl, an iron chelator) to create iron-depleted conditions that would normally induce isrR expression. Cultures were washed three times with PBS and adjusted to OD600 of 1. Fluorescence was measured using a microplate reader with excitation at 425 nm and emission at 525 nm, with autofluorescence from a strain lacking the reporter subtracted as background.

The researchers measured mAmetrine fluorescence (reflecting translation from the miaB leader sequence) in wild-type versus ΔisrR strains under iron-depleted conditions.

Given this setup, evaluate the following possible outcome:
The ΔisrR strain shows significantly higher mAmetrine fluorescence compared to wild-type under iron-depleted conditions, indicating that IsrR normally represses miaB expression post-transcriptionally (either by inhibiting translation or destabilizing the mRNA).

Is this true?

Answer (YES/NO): YES